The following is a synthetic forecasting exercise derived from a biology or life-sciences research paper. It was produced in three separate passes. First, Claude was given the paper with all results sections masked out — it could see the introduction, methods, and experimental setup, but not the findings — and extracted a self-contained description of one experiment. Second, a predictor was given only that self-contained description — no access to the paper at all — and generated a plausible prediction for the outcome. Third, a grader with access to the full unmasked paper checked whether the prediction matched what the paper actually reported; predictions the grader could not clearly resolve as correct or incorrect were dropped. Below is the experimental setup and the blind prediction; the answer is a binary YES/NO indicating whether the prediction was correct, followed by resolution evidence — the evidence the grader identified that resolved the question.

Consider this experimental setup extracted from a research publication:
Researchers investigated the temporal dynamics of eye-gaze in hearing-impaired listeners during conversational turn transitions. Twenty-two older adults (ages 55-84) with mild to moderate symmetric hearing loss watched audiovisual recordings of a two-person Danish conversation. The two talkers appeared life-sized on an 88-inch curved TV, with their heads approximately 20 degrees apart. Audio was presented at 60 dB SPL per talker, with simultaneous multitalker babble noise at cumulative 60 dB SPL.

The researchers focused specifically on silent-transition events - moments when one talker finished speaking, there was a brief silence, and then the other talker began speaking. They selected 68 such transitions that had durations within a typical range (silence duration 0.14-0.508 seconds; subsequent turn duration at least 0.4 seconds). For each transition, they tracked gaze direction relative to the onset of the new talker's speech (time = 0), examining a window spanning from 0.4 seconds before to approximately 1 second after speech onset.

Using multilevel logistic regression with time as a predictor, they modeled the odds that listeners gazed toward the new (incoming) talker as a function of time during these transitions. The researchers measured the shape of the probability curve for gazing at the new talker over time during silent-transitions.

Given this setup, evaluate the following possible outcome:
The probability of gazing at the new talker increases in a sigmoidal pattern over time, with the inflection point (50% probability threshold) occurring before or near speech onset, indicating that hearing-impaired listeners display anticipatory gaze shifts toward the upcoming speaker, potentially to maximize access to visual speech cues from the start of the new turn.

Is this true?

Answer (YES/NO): NO